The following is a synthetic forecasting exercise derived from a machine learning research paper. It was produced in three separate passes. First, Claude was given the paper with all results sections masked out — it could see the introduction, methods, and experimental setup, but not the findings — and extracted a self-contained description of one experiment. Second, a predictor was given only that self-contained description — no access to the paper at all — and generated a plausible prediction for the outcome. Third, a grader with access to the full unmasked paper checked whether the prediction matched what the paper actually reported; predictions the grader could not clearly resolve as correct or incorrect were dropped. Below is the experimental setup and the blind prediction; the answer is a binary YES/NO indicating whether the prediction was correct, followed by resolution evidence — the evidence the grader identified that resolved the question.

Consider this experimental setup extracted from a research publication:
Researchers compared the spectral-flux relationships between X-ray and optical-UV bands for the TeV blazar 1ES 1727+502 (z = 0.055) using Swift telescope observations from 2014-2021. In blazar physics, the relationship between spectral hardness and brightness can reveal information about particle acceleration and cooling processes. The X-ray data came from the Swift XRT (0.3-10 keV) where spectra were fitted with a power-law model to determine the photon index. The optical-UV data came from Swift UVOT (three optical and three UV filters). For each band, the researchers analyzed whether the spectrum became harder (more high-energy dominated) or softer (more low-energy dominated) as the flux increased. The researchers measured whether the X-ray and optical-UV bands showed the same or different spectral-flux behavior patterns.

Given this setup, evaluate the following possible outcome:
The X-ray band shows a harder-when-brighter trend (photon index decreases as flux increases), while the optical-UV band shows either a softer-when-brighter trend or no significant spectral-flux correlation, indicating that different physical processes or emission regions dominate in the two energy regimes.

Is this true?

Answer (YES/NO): NO